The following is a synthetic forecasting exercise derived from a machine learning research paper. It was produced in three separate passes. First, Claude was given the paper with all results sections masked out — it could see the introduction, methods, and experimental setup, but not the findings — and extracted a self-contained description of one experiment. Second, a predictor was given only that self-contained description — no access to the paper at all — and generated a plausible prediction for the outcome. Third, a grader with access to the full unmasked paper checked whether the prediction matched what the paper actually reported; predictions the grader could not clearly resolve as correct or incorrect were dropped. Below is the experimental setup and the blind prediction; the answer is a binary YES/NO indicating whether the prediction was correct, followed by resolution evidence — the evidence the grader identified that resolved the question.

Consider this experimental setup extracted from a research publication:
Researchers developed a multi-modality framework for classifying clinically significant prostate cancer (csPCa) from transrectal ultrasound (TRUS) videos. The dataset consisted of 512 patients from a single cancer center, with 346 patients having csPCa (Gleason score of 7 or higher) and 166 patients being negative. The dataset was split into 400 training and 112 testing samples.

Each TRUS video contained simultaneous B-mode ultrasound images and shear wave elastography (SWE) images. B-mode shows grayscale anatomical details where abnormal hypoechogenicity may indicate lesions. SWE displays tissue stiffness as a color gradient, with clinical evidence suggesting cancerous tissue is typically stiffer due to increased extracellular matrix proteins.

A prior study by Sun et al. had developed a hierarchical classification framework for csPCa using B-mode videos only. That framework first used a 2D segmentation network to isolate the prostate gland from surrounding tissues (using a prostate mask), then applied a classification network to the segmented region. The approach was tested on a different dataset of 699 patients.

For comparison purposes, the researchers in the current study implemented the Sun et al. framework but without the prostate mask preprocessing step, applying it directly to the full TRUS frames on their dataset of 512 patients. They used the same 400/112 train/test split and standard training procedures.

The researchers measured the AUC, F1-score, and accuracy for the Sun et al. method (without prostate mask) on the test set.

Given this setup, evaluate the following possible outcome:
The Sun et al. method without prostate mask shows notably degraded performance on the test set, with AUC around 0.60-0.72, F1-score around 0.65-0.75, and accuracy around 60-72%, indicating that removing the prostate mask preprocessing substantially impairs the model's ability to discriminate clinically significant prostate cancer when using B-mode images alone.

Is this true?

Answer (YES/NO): NO